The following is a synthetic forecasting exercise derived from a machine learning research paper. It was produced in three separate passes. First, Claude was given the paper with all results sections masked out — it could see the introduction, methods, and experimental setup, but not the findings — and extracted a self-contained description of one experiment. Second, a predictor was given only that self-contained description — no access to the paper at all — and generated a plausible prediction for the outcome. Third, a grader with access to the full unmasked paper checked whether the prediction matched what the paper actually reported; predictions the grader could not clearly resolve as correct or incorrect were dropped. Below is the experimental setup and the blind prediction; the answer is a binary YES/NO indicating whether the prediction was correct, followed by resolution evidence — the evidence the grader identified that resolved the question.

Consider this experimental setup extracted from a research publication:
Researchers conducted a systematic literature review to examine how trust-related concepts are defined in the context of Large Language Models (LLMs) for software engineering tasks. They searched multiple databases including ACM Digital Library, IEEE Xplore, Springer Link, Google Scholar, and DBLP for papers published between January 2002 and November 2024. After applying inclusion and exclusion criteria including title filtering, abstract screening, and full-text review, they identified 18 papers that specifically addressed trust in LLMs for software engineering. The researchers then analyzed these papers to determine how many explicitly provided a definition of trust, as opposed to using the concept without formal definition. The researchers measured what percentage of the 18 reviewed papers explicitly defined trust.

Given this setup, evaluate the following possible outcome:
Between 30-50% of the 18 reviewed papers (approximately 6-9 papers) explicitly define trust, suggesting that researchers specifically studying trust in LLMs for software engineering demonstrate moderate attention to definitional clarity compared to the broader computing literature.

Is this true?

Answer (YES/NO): NO